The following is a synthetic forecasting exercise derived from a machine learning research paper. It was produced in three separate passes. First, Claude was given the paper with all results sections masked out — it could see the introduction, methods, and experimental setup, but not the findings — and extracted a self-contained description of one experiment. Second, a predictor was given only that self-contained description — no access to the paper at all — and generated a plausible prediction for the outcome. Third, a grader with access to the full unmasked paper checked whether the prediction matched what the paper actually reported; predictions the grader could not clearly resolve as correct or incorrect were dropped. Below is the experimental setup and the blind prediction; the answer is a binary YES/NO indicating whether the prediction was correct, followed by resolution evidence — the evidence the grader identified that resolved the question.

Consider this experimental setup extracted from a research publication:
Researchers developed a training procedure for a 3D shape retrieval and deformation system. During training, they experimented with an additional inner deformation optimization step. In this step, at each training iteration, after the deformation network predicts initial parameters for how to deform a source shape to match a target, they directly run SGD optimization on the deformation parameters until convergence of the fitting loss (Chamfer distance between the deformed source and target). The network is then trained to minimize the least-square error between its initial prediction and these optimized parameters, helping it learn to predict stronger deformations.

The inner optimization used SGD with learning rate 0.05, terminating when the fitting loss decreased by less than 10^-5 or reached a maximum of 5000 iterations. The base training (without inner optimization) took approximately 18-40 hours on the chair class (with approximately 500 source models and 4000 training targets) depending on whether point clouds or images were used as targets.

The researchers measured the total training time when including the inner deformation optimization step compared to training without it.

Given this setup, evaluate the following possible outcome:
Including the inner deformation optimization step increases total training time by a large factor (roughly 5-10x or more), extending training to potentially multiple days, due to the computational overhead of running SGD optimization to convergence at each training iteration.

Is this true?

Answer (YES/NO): NO